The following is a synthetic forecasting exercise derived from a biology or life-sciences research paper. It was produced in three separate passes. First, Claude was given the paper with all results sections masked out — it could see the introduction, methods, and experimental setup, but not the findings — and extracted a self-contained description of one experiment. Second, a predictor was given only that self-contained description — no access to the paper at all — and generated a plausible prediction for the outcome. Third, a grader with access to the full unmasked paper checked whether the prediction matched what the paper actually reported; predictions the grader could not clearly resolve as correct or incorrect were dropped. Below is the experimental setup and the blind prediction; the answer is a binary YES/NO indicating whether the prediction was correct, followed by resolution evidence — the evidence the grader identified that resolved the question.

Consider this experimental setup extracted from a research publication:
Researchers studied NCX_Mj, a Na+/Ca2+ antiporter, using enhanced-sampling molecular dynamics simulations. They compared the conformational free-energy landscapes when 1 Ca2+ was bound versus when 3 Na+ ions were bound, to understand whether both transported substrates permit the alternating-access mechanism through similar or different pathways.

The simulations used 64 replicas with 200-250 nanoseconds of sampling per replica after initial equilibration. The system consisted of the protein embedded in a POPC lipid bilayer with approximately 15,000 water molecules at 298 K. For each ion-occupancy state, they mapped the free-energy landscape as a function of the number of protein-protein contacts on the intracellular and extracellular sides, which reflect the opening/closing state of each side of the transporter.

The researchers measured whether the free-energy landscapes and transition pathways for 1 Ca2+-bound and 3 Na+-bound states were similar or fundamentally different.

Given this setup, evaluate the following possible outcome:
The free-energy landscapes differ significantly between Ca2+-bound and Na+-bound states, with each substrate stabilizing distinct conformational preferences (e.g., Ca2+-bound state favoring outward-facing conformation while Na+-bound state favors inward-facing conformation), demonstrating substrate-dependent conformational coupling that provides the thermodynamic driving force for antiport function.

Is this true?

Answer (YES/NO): NO